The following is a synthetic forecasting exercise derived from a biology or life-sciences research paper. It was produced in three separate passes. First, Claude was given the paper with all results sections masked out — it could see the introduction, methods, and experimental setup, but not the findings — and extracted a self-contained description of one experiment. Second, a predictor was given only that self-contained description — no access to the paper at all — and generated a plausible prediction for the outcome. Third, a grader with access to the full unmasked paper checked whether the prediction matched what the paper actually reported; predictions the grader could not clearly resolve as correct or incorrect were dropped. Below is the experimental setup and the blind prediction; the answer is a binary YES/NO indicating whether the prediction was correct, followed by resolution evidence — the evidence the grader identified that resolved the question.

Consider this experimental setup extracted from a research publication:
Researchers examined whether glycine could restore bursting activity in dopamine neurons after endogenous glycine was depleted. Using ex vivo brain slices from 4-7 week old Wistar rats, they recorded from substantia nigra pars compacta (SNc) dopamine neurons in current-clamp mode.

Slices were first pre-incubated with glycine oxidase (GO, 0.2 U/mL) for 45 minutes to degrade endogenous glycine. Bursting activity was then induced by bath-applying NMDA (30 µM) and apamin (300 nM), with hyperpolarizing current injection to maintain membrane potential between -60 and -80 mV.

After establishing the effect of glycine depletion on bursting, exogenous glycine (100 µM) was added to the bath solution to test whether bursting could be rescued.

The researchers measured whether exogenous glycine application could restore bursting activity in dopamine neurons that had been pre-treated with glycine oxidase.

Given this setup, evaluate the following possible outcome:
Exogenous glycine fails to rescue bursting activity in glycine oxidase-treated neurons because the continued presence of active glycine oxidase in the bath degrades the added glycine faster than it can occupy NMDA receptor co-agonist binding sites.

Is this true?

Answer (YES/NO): NO